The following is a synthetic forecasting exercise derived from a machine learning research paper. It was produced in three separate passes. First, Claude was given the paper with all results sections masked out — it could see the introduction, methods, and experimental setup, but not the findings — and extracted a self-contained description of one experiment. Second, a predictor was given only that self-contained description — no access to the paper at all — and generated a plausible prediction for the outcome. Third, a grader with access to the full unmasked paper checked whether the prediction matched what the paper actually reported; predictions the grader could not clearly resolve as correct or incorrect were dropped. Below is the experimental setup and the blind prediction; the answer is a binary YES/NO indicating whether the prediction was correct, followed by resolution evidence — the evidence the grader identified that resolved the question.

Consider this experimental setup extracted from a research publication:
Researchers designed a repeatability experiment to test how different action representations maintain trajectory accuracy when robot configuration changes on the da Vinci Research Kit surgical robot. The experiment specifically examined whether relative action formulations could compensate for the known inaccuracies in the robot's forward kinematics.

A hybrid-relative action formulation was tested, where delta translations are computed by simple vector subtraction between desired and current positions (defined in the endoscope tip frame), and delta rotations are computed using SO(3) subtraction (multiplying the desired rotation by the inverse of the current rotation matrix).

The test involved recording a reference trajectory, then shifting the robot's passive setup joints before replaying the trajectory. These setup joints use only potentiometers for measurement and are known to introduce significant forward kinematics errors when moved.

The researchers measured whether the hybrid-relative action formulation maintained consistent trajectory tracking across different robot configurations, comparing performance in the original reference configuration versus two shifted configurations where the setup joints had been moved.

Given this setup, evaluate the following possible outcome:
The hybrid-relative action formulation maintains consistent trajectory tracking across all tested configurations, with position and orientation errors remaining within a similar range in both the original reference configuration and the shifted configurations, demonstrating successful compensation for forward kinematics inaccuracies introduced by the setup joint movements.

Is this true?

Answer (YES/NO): YES